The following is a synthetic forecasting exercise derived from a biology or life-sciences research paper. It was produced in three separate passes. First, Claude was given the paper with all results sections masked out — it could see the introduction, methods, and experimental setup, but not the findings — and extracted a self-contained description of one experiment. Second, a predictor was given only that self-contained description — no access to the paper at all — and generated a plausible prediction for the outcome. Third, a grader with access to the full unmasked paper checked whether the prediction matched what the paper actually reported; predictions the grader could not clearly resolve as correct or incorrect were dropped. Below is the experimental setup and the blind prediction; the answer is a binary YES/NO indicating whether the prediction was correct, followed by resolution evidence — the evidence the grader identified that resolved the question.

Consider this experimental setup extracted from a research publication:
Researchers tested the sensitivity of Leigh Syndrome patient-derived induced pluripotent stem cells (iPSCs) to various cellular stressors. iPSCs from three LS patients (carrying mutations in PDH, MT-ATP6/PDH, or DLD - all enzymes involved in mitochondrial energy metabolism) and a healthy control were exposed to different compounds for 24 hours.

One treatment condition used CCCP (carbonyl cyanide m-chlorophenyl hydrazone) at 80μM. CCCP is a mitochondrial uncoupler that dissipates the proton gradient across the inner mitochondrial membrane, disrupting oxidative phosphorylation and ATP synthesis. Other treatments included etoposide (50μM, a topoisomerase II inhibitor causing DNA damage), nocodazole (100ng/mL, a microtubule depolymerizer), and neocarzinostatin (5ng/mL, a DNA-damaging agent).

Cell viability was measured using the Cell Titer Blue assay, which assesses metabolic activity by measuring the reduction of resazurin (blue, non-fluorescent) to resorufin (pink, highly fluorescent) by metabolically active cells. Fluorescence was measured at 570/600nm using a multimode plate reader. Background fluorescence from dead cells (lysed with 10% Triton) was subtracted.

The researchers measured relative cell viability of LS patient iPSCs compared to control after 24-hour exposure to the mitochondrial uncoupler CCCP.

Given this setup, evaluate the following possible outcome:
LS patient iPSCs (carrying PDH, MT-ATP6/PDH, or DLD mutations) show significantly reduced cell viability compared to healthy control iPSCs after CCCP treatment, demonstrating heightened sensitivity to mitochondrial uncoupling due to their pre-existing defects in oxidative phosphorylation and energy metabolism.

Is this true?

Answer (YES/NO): NO